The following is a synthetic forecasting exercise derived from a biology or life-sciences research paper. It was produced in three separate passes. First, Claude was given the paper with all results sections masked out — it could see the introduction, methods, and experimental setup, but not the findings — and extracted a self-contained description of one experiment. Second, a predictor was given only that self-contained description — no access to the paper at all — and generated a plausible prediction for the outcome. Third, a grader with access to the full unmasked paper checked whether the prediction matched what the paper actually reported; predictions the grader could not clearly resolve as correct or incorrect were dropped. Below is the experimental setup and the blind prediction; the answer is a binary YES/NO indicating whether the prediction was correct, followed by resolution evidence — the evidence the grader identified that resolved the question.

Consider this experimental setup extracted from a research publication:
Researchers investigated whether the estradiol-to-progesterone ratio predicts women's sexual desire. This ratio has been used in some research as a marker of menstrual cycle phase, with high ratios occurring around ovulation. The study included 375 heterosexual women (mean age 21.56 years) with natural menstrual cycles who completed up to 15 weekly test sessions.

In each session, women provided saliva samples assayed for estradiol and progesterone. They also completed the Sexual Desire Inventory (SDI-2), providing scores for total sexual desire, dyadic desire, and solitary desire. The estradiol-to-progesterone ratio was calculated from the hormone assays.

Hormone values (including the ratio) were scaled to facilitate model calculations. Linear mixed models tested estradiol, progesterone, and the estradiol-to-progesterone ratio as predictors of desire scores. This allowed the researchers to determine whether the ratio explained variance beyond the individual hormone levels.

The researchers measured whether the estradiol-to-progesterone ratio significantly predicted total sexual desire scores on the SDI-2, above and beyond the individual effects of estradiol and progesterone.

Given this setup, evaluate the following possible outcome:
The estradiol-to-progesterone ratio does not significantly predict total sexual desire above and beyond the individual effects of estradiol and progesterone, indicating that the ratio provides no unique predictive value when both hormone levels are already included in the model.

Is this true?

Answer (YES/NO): YES